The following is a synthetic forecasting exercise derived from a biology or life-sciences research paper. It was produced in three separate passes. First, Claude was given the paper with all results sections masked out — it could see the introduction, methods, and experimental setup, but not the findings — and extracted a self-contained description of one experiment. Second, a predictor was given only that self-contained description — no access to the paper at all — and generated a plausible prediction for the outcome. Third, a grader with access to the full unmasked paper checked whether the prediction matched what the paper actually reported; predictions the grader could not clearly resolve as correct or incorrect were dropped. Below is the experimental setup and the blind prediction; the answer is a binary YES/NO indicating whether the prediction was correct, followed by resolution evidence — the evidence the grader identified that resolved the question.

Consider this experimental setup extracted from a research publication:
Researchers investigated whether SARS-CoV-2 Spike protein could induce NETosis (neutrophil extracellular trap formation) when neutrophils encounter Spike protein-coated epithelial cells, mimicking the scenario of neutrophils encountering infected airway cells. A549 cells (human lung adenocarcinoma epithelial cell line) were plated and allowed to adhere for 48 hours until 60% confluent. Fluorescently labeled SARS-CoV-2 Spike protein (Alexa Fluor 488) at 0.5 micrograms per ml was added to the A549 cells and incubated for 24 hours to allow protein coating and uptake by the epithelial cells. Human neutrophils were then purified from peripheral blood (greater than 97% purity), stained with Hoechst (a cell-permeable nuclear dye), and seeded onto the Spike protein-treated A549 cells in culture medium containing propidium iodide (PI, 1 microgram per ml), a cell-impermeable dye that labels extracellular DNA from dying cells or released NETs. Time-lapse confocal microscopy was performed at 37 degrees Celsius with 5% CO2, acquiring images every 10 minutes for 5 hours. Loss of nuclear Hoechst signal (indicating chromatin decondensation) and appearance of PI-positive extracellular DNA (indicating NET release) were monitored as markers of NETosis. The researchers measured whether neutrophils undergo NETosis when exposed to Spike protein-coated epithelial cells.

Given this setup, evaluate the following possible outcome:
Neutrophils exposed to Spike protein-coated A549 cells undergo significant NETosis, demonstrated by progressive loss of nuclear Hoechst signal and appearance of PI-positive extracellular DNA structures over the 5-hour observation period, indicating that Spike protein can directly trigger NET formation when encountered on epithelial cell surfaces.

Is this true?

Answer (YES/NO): YES